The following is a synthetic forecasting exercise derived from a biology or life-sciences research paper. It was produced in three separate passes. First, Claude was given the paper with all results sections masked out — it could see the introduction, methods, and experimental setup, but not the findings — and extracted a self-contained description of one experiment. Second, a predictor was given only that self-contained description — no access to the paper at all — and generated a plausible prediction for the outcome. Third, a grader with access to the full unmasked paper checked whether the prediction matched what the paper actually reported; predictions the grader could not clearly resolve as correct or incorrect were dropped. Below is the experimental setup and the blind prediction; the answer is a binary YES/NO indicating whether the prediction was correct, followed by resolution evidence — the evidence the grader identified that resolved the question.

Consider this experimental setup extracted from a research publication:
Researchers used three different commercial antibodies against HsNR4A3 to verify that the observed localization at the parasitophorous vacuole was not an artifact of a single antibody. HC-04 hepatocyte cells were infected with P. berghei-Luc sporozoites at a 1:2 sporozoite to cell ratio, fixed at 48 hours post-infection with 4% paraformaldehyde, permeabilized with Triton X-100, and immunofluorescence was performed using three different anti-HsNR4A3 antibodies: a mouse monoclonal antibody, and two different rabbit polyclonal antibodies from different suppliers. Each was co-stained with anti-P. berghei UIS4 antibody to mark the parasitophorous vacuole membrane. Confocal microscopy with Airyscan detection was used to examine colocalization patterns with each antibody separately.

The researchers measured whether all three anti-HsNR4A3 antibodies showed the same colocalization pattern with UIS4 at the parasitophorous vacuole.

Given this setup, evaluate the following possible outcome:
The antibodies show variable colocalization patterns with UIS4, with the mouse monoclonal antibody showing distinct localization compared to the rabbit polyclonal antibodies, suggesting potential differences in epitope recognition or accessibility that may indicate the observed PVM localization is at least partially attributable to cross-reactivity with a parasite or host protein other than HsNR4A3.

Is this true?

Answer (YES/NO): NO